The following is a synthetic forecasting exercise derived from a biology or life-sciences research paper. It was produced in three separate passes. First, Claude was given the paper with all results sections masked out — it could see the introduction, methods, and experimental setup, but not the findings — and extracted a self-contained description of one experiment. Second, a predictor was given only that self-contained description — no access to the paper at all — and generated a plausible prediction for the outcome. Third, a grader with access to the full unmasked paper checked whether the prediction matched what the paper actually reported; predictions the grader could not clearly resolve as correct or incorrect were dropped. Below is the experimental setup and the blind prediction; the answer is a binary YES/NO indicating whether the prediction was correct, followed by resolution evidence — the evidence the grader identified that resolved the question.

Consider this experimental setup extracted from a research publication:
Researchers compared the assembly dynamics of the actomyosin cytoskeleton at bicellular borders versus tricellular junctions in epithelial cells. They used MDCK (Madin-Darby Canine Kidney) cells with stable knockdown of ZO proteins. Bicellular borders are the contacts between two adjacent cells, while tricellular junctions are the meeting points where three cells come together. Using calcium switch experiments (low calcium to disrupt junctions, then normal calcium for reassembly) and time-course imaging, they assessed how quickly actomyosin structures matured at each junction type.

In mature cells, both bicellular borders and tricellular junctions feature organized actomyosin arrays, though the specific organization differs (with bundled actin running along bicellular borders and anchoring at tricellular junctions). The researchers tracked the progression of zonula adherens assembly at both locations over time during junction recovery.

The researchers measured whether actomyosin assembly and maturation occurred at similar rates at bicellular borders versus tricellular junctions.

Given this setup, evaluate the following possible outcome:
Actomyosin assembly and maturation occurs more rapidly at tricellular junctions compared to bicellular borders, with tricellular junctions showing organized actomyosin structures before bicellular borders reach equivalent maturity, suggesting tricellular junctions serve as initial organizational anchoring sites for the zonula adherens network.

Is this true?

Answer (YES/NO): NO